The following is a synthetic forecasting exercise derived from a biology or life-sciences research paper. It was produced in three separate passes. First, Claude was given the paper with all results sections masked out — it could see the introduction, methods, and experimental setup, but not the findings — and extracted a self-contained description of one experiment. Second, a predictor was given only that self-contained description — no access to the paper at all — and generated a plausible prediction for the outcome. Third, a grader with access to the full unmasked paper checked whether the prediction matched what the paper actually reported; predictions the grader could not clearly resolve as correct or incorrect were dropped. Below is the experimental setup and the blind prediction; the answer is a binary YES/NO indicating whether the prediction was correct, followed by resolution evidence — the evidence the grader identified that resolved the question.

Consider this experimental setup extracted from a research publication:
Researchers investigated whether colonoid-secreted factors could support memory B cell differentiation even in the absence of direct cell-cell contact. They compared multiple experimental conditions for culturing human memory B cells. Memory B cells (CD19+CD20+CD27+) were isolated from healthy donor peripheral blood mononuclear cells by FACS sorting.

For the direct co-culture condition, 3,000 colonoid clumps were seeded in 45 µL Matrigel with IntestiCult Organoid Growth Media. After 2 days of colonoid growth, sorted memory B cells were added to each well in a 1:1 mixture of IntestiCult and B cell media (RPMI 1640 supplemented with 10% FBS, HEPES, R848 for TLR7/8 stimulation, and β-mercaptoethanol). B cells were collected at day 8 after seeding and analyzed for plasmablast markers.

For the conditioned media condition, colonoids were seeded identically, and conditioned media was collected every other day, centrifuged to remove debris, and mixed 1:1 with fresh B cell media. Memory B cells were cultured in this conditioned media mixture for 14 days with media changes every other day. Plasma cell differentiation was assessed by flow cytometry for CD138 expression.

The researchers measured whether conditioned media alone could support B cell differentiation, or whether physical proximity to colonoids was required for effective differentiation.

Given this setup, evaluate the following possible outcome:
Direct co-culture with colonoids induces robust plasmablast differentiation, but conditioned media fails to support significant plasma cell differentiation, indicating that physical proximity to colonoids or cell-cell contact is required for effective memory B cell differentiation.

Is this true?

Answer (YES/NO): NO